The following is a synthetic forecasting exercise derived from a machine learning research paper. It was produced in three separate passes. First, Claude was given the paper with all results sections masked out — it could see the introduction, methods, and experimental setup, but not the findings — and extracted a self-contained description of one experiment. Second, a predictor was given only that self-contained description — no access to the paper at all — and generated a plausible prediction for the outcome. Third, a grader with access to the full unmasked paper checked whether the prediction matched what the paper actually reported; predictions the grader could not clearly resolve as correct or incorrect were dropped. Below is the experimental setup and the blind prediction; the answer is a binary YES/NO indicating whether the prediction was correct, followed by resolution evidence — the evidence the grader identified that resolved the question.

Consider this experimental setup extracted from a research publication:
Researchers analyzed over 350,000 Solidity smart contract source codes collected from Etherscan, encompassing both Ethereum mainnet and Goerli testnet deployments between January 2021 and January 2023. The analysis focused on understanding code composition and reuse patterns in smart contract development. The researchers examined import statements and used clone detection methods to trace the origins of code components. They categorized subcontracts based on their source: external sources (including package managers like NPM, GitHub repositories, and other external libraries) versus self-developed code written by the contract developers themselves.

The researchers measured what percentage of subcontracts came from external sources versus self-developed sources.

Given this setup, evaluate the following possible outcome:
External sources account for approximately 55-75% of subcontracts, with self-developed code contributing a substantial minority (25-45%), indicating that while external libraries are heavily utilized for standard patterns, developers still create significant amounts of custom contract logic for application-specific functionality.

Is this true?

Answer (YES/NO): NO